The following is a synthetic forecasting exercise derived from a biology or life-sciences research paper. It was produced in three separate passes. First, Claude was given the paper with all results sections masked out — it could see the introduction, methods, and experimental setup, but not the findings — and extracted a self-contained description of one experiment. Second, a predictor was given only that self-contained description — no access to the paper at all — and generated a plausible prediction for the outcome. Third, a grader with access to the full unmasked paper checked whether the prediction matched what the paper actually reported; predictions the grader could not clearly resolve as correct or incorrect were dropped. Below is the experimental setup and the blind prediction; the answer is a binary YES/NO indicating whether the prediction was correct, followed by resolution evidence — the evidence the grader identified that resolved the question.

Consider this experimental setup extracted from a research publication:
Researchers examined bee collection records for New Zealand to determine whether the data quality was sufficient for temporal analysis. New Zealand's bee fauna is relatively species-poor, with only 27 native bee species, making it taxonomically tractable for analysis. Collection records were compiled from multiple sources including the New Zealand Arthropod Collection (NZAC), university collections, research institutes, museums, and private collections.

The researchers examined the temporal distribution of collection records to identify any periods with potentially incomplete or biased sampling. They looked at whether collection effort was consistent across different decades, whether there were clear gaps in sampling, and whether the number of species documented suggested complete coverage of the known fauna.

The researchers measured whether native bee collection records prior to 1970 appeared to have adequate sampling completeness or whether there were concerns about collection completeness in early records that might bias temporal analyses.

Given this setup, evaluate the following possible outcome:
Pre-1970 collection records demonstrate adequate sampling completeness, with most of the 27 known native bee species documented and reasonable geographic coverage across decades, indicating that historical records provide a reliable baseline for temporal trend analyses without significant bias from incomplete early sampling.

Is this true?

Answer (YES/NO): NO